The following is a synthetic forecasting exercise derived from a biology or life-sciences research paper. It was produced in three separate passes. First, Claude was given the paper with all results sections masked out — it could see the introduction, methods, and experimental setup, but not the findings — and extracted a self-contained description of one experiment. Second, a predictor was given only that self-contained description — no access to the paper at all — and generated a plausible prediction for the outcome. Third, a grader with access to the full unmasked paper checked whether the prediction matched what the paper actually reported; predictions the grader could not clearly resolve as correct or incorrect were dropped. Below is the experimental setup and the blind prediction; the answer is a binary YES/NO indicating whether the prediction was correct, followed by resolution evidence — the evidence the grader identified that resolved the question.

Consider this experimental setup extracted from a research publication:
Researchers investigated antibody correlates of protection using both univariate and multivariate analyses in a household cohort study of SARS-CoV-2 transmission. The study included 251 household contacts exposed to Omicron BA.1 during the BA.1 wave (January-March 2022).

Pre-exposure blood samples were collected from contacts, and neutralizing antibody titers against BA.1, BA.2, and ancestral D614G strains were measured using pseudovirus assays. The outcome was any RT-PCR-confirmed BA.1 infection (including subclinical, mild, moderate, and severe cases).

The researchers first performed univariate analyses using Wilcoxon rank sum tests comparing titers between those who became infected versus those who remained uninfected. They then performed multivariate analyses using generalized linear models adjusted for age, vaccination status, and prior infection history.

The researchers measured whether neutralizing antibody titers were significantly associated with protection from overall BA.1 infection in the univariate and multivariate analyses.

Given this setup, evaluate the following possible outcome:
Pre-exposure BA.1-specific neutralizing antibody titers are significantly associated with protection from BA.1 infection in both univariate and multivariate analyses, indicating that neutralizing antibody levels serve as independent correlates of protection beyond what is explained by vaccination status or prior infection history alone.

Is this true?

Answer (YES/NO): NO